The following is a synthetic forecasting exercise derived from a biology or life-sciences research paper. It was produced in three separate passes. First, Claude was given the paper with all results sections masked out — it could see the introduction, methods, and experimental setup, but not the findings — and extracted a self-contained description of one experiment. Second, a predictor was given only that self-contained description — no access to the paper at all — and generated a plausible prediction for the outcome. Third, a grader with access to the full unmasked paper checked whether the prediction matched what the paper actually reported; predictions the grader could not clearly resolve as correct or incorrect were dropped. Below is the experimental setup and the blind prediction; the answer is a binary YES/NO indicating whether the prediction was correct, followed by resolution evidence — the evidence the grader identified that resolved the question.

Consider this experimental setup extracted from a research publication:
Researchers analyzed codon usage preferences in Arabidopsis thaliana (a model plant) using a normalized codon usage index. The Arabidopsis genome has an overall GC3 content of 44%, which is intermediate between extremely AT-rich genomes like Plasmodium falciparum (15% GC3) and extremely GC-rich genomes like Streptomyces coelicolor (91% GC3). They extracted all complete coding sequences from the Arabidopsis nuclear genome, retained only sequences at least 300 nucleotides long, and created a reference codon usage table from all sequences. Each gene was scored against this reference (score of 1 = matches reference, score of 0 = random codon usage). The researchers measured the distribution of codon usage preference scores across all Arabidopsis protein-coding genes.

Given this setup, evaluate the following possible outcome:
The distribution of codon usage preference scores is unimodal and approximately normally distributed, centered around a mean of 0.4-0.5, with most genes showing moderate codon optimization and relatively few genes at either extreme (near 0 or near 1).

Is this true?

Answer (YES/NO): NO